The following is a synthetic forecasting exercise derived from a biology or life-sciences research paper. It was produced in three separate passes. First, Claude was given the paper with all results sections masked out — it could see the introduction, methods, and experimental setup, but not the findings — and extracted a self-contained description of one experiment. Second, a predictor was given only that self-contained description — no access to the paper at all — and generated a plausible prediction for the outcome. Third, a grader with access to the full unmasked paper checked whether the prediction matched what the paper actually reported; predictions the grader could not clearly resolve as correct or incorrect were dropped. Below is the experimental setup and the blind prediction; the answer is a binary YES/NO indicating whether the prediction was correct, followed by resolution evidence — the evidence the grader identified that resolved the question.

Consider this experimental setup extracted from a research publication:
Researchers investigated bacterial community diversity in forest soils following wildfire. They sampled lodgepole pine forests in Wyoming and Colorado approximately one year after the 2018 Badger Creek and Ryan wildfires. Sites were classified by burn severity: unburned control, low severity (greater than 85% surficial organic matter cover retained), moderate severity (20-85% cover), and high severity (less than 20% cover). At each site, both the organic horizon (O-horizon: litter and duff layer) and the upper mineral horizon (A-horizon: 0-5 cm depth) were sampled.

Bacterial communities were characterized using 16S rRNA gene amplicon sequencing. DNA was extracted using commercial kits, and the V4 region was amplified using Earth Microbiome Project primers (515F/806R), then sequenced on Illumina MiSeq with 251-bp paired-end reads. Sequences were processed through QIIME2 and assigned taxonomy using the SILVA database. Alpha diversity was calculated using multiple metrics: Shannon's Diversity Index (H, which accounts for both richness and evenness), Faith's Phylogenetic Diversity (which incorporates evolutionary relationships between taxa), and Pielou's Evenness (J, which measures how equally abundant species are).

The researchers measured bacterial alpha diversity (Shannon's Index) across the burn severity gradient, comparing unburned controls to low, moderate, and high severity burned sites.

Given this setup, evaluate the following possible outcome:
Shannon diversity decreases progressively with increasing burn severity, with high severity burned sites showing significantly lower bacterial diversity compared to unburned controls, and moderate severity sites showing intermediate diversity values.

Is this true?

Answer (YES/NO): NO